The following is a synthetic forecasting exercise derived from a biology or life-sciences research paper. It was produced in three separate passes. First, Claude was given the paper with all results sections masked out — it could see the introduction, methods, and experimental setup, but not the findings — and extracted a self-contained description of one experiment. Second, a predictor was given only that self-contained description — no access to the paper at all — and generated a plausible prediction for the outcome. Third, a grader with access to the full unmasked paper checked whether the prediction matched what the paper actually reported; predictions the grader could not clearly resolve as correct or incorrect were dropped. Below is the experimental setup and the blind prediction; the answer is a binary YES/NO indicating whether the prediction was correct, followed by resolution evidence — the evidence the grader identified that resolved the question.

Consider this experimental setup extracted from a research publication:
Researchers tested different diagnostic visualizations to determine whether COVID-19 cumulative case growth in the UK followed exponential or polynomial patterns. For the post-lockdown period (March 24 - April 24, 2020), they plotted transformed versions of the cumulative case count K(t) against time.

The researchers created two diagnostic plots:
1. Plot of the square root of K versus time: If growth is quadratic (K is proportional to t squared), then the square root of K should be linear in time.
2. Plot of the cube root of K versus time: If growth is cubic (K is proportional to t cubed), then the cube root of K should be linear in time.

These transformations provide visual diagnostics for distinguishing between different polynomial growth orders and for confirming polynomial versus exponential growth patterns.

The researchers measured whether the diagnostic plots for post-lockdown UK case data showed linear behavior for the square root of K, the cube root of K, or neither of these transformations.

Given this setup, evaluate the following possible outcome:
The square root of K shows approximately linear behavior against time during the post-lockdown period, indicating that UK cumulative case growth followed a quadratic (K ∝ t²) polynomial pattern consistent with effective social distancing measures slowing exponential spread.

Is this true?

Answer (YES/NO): YES